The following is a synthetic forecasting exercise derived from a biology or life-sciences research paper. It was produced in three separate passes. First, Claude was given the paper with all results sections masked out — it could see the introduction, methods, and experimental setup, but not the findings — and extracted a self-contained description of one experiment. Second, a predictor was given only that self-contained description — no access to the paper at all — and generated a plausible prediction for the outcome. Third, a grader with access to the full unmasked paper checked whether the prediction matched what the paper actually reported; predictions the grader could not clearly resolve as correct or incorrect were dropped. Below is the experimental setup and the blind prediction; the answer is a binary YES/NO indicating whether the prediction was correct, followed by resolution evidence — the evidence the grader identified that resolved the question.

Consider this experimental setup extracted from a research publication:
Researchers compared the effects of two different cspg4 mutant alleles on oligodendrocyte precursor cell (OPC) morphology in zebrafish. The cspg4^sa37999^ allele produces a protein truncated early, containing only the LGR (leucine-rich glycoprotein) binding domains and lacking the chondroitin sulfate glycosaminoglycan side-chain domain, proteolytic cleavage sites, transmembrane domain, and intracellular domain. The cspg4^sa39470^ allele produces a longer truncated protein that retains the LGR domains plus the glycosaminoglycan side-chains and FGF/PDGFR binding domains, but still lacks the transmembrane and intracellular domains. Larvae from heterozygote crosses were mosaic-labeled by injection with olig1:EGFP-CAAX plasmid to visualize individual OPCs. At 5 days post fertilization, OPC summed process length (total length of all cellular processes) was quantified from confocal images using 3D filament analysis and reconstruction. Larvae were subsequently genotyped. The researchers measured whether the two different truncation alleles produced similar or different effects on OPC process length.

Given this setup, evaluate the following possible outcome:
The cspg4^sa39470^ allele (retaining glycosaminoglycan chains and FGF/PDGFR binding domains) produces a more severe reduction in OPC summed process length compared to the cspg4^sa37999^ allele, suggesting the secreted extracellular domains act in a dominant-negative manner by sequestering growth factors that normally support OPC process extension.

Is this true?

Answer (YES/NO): NO